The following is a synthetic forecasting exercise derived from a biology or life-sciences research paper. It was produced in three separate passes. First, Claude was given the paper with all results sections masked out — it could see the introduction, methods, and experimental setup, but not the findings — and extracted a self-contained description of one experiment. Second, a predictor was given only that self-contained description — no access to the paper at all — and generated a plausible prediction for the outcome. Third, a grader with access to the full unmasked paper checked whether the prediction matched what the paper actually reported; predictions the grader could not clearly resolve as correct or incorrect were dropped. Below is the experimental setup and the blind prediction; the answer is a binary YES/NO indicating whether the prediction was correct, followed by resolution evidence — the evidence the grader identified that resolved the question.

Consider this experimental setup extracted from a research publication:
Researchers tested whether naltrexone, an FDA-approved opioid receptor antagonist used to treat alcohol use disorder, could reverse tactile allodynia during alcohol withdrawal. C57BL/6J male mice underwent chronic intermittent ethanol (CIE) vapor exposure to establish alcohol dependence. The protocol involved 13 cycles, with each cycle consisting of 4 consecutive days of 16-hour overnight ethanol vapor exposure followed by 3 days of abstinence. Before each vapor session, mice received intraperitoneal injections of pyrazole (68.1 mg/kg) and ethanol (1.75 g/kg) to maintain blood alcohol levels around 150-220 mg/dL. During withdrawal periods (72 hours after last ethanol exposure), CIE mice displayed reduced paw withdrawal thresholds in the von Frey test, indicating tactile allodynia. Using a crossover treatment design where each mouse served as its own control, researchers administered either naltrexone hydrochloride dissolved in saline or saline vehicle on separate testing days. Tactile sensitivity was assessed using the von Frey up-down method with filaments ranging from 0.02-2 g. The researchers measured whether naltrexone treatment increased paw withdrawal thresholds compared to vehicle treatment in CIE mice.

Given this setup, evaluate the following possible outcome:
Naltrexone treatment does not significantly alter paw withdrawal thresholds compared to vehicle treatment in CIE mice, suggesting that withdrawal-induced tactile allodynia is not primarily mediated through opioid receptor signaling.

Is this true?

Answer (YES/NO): YES